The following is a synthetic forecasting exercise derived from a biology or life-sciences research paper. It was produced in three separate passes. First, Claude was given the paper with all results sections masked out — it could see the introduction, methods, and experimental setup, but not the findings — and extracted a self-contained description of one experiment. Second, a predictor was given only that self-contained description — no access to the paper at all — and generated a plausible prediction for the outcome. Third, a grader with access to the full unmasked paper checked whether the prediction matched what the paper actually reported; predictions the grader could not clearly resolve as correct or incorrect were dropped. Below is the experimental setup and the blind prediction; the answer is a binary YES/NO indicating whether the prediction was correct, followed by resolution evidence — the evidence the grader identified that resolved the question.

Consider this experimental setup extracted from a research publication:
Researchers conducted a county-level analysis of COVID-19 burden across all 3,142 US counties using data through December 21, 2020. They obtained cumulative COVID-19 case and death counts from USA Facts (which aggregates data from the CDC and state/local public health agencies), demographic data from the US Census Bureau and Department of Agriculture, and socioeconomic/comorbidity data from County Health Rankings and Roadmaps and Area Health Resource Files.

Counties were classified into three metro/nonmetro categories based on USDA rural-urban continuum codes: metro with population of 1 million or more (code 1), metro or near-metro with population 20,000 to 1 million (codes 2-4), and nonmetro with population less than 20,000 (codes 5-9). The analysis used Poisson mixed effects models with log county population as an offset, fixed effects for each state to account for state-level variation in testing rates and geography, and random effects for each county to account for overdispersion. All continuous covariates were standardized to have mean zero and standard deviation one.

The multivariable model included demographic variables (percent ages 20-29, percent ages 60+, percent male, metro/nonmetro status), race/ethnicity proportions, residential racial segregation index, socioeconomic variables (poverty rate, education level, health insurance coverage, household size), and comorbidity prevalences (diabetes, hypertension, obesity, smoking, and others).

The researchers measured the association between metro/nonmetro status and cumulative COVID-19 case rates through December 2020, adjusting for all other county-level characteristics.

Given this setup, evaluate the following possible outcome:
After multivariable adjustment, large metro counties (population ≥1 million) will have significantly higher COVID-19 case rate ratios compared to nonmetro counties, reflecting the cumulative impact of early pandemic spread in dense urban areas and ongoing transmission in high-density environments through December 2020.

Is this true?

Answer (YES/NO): NO